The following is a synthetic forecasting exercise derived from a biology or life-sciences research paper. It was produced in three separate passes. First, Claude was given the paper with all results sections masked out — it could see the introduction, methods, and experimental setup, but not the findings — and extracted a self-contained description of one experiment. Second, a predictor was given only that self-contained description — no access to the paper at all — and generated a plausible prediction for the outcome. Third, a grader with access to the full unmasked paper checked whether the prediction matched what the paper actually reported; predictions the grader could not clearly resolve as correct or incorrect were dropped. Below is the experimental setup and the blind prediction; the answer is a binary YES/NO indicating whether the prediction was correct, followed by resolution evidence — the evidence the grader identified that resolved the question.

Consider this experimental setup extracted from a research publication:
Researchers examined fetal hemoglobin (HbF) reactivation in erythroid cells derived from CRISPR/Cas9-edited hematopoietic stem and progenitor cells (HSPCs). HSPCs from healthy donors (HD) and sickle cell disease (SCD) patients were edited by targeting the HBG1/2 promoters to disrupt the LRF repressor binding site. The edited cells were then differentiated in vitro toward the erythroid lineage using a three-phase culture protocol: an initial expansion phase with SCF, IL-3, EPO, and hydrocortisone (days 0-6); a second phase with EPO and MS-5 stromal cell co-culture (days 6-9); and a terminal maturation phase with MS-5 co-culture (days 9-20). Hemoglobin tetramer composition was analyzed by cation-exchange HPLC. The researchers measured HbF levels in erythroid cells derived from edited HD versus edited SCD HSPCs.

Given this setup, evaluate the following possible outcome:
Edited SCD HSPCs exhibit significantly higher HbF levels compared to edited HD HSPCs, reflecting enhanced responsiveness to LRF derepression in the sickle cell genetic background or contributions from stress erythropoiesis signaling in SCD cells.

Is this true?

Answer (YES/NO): YES